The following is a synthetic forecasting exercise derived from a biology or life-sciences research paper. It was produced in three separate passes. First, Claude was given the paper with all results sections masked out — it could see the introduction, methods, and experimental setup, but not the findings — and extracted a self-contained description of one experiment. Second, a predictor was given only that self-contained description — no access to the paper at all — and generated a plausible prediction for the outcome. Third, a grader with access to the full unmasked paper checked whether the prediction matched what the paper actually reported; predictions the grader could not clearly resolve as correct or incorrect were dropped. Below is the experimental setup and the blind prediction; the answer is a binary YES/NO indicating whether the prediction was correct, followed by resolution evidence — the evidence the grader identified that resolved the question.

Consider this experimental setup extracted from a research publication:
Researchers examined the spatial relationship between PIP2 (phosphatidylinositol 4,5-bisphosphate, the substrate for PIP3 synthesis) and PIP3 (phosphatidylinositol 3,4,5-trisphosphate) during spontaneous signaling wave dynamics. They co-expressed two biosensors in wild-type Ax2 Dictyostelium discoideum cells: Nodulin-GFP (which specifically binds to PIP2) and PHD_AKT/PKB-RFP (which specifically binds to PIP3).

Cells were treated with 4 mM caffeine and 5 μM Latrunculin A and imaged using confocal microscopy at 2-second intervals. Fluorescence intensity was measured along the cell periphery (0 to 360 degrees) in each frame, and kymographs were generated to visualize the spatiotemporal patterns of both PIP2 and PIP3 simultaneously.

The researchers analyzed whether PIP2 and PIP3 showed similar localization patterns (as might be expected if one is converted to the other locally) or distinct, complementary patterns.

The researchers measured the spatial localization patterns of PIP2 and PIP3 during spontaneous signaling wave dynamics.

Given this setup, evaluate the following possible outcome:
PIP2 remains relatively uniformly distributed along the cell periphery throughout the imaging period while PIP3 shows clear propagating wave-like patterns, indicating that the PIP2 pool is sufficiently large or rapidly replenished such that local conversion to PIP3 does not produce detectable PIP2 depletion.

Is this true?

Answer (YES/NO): NO